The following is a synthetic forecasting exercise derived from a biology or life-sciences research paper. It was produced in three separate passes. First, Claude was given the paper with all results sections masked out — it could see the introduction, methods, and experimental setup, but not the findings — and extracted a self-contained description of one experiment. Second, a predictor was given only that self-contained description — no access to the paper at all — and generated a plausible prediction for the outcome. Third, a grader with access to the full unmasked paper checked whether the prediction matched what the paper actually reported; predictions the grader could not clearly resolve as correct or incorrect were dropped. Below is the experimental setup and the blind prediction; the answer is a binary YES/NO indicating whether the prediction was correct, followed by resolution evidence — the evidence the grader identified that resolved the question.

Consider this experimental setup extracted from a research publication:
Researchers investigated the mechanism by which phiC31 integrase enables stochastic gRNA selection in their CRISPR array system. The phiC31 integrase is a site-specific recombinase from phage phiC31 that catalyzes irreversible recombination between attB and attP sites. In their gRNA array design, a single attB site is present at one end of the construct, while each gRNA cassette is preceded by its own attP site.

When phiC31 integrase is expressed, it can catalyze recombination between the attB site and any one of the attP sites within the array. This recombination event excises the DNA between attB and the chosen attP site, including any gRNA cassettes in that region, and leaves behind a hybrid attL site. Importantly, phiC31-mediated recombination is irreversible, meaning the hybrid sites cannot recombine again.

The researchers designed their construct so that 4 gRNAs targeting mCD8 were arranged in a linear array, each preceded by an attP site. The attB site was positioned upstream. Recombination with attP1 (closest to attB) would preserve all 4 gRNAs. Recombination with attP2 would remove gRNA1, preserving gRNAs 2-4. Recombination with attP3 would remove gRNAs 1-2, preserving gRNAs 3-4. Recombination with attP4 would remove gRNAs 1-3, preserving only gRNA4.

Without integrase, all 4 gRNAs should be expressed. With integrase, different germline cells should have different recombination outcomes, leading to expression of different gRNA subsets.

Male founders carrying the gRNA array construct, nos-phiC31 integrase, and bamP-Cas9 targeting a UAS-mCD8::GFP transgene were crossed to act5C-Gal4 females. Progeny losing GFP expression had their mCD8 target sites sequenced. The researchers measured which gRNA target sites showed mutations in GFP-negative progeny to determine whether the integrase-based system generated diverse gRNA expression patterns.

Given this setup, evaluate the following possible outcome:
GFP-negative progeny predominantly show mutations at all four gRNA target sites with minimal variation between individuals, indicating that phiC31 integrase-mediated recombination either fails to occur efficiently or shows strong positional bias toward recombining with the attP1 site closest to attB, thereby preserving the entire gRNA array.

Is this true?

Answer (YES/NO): NO